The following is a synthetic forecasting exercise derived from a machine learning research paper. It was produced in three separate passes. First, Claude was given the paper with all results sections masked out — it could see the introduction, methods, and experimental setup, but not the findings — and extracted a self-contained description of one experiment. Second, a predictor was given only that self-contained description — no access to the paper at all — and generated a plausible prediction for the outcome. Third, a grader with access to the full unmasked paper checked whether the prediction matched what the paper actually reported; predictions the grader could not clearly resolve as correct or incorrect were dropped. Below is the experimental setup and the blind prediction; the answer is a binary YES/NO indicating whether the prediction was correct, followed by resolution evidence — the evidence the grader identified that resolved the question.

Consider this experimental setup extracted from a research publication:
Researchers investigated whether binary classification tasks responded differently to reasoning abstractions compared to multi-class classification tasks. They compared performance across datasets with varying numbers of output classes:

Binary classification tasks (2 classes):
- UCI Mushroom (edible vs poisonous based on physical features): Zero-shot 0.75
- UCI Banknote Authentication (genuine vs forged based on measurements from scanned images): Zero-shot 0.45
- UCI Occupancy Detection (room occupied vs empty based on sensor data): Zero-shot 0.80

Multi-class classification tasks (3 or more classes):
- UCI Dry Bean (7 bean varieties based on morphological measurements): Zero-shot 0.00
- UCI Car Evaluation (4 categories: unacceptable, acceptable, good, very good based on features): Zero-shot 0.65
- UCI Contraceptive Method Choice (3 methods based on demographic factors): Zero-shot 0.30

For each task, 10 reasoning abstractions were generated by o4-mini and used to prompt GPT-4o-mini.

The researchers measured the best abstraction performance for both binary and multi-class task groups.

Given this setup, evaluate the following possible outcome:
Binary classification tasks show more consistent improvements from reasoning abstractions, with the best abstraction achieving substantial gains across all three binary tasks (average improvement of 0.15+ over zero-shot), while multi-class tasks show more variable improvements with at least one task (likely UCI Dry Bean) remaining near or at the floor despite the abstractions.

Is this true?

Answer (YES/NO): NO